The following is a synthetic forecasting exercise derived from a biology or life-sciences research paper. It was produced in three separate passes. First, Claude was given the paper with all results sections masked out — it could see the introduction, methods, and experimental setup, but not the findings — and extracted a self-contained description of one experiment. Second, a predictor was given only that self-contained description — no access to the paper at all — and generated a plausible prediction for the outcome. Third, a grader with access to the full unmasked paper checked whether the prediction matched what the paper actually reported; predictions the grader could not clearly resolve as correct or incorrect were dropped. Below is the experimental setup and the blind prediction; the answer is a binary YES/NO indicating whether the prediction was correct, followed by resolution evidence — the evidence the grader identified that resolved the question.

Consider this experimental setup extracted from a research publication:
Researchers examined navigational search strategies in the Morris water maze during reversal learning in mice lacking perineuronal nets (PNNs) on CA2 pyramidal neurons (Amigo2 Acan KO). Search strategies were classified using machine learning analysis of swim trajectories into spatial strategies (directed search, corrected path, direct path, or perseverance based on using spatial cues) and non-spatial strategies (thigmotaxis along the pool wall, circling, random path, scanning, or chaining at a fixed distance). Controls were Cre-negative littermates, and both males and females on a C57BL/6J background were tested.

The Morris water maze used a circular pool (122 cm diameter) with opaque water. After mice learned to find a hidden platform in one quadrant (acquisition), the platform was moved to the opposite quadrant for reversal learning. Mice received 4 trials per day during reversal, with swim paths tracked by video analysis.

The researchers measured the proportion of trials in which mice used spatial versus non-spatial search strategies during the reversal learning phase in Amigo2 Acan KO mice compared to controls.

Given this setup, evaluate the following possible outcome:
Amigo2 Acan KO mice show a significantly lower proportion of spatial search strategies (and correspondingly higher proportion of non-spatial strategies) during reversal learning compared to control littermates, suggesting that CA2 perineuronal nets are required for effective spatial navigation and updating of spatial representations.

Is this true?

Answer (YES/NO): NO